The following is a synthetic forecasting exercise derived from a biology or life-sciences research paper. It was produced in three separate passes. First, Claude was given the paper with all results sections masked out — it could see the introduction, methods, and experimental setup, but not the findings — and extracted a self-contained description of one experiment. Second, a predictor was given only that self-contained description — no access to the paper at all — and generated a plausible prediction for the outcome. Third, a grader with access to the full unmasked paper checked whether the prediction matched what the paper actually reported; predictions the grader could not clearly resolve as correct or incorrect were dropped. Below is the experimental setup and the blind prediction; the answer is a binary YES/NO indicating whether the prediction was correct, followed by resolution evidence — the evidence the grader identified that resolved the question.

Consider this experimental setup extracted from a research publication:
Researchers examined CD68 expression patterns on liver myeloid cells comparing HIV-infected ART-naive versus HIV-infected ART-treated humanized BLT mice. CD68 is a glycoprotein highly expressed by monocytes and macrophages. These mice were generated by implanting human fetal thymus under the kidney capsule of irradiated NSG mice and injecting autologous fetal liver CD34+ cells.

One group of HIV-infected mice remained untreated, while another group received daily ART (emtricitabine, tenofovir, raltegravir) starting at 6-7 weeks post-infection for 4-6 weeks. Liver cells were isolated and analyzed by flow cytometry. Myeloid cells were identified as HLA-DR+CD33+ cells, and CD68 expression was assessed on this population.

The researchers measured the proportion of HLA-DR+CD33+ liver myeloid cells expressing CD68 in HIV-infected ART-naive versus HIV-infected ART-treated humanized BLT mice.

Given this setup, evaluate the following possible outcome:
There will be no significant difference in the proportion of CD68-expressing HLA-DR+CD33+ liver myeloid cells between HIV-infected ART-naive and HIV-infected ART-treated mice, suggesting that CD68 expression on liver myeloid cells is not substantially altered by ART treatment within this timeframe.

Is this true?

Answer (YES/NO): NO